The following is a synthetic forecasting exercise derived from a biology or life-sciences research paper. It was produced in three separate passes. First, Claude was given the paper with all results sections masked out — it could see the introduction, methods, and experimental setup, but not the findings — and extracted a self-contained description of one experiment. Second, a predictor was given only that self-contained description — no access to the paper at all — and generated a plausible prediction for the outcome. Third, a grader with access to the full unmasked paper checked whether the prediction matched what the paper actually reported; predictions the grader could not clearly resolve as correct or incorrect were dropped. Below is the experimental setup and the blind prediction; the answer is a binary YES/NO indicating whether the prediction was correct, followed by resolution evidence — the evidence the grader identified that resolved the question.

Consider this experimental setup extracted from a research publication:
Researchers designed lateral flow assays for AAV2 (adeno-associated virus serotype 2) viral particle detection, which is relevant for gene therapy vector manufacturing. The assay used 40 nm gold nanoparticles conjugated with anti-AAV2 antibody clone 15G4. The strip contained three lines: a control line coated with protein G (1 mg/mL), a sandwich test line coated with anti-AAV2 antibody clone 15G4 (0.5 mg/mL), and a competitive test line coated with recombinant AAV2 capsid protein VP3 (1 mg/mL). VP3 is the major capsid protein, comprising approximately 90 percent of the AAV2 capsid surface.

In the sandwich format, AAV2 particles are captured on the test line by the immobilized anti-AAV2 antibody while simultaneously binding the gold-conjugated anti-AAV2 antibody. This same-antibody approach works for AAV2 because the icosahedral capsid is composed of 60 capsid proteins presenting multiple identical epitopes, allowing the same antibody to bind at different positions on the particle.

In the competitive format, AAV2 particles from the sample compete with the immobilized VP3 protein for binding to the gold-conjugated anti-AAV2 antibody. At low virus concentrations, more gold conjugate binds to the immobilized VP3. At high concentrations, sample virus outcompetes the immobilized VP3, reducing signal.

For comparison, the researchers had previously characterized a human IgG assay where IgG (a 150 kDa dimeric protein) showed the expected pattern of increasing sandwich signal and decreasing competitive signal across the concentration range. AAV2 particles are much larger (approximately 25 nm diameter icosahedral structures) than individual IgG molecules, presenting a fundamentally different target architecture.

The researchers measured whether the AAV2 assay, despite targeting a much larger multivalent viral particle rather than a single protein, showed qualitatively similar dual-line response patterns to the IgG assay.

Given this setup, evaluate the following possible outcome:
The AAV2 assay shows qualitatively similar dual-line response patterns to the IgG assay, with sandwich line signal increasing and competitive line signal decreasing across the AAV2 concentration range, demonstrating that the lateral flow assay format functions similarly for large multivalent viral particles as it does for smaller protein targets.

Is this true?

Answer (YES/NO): YES